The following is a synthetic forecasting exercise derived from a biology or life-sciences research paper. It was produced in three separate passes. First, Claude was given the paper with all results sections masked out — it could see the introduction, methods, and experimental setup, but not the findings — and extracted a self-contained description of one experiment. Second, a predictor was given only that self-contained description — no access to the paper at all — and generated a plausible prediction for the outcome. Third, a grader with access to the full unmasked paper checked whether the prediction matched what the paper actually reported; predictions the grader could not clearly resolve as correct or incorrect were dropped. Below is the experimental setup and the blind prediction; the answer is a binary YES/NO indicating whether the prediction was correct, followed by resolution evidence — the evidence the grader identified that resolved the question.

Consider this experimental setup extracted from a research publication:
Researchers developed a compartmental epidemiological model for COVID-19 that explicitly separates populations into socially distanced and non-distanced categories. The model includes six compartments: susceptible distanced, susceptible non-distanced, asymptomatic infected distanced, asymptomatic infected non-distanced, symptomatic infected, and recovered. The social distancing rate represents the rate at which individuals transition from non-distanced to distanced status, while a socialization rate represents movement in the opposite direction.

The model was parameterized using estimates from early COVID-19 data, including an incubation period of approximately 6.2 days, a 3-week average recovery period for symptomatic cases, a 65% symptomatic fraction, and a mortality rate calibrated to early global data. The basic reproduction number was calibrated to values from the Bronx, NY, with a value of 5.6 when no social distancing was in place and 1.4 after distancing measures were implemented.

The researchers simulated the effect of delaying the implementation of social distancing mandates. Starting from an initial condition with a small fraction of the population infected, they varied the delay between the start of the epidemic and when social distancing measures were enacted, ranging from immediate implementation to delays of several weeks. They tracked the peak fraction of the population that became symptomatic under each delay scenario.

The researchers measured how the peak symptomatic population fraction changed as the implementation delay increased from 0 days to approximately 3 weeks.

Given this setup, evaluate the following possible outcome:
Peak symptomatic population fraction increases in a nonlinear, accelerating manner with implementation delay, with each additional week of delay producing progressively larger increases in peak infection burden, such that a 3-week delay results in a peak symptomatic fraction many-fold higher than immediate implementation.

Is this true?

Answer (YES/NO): NO